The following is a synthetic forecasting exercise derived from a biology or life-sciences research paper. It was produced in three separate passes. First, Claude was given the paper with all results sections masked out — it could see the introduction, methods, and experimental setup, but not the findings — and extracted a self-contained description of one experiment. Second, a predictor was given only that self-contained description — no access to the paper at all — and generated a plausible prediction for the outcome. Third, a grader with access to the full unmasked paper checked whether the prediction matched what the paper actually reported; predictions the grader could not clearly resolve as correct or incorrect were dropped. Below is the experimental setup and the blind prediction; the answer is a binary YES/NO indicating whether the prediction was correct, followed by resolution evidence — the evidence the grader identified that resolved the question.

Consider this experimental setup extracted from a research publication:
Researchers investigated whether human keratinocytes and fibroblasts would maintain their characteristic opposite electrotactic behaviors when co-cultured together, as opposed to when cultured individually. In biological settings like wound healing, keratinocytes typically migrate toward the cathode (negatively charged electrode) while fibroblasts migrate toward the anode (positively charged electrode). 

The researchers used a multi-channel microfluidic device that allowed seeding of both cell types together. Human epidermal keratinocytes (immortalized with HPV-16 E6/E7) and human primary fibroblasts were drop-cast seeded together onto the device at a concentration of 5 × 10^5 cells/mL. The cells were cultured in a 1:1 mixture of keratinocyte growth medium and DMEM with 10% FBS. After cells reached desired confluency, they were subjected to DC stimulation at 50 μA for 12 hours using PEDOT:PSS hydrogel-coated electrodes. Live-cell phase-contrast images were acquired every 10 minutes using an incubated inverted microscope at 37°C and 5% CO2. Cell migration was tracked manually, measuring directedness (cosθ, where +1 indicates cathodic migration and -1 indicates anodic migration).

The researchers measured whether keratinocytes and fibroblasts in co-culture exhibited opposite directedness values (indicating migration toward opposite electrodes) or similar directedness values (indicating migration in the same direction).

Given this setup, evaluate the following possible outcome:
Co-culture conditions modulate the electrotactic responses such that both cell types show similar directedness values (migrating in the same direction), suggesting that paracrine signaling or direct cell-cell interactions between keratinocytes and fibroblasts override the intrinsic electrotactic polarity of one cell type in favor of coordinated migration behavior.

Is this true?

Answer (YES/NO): NO